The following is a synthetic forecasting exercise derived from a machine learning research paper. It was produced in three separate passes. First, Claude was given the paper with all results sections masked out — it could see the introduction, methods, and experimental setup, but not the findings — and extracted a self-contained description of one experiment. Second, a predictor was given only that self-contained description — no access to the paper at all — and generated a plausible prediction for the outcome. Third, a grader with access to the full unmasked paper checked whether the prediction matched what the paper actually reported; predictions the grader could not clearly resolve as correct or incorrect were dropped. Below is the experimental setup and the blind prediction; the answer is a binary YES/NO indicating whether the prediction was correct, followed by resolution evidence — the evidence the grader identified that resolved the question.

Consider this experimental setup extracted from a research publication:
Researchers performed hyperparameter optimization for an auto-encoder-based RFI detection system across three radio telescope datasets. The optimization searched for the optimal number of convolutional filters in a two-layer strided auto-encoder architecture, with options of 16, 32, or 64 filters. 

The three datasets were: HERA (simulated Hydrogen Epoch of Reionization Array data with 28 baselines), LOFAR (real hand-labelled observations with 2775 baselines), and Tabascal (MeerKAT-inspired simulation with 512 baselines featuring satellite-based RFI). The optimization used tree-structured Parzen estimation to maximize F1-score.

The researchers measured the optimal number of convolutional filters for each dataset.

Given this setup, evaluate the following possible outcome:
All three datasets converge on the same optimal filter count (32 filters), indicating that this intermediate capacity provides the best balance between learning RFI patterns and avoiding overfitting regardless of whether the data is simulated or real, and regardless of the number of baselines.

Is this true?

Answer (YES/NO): NO